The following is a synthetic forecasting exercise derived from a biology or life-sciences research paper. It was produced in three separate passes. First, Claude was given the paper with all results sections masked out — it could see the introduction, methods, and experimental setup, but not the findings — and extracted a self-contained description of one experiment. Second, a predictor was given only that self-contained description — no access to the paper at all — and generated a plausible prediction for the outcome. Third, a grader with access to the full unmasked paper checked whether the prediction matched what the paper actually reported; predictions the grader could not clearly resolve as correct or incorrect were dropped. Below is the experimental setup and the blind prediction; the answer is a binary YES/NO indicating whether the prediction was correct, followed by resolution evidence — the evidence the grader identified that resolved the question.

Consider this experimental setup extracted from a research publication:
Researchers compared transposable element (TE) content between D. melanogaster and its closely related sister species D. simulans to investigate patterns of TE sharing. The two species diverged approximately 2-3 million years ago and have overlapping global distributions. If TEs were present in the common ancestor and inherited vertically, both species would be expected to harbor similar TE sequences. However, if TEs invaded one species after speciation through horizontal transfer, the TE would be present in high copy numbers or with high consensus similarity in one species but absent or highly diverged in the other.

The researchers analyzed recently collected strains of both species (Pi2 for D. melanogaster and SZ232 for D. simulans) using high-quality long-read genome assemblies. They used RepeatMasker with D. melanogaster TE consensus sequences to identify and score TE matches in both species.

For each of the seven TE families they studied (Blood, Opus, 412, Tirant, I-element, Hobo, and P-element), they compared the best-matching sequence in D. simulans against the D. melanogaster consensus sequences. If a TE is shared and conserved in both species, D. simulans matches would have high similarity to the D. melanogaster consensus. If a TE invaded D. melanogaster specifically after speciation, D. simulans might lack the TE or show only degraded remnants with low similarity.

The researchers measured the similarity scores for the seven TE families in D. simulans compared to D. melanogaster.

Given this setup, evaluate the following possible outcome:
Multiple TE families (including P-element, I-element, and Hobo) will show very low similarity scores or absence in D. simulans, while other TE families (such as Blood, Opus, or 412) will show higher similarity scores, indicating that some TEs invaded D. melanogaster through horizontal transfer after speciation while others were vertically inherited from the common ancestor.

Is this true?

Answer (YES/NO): NO